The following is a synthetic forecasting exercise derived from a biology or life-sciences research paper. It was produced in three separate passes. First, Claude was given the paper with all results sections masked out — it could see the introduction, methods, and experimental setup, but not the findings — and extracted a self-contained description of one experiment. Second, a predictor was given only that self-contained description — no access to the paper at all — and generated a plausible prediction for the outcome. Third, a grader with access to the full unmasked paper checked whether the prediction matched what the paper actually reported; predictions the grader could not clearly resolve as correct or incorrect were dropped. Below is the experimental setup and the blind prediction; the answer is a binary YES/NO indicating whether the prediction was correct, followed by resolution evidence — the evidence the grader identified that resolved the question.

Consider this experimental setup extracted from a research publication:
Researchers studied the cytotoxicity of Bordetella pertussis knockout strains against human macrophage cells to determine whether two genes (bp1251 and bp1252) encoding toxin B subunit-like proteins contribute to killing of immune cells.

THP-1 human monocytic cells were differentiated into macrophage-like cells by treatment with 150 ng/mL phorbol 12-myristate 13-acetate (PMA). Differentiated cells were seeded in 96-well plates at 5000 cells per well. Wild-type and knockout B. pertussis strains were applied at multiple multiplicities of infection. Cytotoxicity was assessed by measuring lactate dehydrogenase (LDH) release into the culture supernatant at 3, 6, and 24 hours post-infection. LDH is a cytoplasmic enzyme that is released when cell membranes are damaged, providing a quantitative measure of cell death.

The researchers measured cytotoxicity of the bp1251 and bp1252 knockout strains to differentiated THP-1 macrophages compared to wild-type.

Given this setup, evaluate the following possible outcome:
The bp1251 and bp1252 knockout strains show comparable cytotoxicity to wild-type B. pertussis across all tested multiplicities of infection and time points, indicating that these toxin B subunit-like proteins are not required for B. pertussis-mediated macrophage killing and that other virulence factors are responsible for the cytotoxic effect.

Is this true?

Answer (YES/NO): YES